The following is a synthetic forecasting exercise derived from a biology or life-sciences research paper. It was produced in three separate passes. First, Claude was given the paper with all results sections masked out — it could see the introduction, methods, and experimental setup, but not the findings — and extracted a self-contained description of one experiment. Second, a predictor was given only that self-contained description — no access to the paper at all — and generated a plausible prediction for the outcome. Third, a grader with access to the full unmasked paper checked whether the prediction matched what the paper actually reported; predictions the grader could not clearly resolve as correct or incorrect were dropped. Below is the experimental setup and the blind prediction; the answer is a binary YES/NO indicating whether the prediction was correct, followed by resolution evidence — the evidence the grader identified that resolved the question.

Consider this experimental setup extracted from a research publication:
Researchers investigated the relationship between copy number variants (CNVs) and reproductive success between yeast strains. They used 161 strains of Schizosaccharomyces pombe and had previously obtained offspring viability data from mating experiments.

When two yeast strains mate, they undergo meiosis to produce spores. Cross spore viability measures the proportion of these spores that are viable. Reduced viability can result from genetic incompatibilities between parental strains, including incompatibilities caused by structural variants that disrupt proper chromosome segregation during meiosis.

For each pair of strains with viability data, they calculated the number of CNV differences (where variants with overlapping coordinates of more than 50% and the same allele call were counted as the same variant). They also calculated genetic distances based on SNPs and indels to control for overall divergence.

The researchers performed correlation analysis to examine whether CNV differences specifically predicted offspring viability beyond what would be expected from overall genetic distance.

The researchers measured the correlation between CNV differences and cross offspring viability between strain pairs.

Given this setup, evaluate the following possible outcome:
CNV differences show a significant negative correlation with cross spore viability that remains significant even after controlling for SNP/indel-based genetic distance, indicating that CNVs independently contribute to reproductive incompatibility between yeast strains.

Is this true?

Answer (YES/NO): NO